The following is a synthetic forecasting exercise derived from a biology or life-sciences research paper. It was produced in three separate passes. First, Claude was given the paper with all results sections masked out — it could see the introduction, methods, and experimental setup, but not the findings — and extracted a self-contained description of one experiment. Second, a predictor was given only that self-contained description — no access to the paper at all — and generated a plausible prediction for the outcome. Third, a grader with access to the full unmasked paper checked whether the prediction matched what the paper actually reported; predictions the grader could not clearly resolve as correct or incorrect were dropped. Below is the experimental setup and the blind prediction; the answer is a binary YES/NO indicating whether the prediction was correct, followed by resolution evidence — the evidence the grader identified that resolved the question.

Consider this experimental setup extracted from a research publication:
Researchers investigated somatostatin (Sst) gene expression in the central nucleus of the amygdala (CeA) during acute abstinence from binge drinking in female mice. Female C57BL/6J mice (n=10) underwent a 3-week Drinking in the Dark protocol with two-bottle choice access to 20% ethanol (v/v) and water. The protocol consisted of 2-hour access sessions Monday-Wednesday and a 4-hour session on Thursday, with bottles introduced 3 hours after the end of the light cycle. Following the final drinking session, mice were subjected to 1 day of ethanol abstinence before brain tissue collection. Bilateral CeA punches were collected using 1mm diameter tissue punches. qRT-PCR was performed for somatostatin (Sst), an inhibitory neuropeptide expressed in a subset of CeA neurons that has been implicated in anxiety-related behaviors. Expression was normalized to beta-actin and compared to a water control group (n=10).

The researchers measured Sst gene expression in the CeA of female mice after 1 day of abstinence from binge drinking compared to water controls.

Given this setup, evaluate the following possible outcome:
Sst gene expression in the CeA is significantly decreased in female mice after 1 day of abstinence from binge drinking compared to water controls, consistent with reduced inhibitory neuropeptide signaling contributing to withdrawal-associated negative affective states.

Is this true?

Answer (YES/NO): NO